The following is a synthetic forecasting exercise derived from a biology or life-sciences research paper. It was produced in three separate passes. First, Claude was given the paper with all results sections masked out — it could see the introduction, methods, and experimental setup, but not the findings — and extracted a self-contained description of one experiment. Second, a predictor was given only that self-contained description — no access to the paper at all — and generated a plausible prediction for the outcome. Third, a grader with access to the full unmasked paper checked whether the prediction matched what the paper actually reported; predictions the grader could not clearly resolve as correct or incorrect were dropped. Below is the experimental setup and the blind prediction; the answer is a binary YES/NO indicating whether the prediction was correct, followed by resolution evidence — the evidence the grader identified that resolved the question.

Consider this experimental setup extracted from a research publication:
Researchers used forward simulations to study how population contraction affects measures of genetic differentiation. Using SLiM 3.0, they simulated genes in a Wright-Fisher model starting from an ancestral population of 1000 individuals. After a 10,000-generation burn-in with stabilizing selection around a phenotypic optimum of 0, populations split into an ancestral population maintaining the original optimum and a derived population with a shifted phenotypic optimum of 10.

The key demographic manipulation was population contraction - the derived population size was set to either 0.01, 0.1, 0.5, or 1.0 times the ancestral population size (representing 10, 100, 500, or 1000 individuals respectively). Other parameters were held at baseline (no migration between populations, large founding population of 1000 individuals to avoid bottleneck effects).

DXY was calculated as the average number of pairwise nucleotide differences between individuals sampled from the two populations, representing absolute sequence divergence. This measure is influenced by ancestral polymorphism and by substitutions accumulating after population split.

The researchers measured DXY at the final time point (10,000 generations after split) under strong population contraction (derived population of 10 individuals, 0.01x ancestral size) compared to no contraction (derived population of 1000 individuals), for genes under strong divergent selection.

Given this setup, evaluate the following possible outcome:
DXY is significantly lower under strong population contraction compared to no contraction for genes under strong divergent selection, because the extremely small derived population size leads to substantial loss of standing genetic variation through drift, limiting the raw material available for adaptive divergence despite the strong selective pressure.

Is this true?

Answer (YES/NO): YES